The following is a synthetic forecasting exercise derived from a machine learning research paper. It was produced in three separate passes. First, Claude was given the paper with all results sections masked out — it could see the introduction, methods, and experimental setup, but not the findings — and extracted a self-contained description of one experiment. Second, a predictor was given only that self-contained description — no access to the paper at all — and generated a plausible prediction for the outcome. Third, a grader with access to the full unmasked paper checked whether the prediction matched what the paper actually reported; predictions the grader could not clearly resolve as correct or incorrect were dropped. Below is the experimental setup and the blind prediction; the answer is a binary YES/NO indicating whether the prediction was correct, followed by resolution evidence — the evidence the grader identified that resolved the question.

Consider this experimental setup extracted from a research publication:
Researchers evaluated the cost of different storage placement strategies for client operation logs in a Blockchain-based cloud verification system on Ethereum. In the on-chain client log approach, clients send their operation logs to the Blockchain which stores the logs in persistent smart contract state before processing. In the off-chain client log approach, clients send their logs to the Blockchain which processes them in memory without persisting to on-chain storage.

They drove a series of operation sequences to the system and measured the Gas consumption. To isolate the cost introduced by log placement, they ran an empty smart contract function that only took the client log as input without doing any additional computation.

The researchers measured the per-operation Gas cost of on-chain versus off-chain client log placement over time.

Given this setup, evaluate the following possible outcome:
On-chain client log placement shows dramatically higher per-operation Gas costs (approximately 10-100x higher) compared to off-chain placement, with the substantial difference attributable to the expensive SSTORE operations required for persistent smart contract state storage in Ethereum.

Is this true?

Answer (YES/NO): NO